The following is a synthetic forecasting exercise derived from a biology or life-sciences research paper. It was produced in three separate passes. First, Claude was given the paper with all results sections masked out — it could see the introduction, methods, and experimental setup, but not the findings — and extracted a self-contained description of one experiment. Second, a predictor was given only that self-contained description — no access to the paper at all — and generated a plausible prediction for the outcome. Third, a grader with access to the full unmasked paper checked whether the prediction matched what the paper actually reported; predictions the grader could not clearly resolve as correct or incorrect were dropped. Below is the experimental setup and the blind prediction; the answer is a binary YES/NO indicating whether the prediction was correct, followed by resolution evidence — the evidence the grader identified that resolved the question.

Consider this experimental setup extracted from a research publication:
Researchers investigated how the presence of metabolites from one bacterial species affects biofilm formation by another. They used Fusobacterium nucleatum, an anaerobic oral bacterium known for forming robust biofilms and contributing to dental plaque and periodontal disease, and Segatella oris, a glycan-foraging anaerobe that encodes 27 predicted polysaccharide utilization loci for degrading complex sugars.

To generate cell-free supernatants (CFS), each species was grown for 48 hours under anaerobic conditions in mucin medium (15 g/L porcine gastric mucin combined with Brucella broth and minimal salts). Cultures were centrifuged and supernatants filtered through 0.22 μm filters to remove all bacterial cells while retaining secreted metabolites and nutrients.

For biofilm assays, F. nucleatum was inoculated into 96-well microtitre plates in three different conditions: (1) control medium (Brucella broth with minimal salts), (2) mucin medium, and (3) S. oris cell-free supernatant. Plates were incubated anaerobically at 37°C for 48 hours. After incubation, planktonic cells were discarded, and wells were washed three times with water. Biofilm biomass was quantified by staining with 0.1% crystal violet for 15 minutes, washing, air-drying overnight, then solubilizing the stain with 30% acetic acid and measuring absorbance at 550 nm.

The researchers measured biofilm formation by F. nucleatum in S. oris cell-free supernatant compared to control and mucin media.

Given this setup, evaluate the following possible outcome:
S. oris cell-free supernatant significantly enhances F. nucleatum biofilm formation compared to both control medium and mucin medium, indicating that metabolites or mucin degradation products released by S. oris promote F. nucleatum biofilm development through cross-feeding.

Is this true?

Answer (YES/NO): NO